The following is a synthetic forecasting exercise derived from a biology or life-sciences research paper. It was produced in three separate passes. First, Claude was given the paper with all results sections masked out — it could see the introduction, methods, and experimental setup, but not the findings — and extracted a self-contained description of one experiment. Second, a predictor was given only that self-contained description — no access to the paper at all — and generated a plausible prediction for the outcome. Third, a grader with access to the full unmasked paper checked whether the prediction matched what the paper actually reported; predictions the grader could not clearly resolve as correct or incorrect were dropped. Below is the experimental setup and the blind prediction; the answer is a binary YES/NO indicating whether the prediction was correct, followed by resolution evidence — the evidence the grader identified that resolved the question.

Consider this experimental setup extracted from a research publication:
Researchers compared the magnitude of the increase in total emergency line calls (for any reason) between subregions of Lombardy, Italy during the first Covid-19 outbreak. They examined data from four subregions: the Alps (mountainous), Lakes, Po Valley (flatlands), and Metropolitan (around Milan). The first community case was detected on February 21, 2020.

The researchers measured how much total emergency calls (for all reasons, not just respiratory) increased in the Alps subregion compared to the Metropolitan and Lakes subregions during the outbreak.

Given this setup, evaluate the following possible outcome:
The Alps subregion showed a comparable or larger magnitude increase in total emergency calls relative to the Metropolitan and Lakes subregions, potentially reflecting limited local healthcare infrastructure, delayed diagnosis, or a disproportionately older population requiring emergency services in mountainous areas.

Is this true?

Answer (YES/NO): YES